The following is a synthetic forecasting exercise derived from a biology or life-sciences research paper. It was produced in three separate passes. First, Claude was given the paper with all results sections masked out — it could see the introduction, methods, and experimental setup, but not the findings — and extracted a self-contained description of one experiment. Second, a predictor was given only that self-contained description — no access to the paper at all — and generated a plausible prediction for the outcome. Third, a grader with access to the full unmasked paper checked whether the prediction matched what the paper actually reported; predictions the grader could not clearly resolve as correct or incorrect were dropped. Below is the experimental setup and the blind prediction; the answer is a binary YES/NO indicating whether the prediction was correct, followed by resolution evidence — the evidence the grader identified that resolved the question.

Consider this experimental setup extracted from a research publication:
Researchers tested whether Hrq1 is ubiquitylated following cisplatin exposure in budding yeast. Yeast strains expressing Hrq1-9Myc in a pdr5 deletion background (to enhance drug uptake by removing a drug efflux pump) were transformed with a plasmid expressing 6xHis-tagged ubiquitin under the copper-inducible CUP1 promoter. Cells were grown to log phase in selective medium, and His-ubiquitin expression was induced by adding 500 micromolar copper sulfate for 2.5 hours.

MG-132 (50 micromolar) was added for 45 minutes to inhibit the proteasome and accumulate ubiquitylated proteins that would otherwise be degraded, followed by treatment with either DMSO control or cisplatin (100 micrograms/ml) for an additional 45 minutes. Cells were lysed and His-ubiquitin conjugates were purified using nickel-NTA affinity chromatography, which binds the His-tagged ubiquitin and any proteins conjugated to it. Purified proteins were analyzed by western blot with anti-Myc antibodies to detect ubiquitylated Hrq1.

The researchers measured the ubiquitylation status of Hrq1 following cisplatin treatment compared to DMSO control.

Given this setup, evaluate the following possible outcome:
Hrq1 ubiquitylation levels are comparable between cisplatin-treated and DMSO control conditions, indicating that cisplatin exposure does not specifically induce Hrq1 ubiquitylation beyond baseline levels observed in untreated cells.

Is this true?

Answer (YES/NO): NO